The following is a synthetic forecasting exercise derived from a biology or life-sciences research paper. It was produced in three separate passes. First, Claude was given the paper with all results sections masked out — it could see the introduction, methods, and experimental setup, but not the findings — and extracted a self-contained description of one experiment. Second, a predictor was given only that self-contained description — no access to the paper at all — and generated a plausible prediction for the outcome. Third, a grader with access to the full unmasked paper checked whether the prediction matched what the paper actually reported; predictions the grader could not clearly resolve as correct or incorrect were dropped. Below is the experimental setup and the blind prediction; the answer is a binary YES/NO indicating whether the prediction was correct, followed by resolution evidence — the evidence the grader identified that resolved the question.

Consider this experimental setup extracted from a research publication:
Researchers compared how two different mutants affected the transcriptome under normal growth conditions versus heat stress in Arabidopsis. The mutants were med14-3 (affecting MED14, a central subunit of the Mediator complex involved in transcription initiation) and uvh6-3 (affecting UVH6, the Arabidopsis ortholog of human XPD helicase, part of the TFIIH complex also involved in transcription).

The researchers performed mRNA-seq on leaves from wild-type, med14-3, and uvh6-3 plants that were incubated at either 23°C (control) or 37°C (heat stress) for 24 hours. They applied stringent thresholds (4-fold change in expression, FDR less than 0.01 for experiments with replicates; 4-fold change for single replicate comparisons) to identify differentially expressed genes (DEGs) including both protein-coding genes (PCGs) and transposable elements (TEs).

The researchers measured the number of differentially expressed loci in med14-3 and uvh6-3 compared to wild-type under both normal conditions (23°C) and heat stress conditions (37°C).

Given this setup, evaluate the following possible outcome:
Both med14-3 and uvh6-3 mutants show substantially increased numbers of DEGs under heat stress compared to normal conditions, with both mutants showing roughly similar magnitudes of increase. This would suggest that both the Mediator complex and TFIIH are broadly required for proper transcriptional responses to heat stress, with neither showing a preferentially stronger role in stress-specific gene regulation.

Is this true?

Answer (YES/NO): NO